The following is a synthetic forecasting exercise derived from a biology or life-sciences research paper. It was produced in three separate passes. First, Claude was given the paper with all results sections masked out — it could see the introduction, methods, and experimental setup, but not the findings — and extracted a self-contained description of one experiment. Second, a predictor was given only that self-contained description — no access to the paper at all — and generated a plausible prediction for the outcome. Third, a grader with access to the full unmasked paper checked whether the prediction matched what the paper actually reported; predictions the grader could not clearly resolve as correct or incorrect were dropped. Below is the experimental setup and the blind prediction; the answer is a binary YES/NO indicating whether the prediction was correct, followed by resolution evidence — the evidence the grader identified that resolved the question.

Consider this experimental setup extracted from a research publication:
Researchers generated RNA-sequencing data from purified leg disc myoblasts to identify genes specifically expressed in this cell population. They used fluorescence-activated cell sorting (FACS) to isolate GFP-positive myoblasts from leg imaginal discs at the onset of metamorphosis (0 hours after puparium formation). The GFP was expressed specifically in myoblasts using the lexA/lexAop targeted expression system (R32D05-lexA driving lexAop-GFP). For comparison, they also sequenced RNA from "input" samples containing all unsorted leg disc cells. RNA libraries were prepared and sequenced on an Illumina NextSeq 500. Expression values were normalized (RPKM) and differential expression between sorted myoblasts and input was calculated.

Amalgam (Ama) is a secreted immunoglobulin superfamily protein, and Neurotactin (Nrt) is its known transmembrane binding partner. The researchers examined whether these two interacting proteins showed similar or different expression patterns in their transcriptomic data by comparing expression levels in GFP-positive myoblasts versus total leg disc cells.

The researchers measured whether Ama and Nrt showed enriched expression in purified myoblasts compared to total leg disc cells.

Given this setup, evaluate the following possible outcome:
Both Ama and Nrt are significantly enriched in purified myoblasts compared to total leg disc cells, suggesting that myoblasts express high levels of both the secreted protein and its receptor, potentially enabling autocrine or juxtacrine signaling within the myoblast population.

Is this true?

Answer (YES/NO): NO